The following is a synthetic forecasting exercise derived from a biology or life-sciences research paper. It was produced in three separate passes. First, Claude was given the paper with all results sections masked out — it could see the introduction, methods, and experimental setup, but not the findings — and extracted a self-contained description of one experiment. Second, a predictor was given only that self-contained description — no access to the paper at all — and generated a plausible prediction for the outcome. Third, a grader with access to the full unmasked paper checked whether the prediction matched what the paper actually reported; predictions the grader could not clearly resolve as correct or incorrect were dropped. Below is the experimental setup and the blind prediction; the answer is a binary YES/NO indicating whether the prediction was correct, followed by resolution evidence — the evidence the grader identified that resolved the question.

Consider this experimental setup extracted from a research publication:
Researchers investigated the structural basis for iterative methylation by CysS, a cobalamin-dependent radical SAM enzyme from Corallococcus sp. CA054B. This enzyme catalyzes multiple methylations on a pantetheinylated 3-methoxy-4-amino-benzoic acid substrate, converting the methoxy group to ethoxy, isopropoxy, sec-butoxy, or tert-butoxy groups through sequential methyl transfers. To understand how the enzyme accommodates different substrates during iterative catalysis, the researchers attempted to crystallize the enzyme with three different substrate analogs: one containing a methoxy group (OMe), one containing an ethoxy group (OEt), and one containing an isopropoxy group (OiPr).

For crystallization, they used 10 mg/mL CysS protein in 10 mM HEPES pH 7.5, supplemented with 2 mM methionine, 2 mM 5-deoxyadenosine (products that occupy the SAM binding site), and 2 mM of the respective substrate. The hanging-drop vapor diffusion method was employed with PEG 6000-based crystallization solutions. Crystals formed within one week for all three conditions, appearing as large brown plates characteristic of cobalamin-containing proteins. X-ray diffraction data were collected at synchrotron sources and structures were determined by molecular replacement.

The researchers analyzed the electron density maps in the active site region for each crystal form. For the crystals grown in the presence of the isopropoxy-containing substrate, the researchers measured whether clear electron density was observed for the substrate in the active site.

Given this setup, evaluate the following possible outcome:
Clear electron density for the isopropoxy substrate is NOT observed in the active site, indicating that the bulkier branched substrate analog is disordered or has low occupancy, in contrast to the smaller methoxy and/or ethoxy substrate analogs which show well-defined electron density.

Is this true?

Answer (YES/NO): YES